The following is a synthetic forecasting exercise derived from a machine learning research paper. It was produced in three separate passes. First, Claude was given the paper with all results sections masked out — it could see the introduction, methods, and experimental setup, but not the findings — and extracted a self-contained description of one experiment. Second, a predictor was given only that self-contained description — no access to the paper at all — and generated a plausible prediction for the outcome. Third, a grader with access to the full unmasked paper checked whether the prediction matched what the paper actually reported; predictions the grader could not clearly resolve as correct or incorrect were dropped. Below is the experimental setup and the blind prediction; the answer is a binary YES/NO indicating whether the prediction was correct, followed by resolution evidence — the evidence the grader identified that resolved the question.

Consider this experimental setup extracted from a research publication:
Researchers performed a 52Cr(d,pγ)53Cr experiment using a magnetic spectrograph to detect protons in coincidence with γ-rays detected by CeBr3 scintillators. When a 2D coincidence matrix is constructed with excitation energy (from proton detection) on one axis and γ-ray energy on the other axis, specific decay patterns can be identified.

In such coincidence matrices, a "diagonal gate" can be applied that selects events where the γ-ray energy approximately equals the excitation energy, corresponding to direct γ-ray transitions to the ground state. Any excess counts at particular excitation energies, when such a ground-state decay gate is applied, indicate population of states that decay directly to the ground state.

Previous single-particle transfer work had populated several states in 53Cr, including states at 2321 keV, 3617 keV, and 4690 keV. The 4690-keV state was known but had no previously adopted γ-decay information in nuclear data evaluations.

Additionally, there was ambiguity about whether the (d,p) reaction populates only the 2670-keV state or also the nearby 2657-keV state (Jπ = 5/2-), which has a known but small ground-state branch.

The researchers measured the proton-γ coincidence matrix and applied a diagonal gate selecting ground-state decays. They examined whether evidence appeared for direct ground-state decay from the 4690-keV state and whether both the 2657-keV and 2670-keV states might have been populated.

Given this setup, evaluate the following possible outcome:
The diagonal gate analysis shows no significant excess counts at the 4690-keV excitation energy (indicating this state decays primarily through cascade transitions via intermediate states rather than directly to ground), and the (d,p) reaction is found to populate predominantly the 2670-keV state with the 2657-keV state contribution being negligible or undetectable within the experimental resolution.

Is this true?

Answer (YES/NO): NO